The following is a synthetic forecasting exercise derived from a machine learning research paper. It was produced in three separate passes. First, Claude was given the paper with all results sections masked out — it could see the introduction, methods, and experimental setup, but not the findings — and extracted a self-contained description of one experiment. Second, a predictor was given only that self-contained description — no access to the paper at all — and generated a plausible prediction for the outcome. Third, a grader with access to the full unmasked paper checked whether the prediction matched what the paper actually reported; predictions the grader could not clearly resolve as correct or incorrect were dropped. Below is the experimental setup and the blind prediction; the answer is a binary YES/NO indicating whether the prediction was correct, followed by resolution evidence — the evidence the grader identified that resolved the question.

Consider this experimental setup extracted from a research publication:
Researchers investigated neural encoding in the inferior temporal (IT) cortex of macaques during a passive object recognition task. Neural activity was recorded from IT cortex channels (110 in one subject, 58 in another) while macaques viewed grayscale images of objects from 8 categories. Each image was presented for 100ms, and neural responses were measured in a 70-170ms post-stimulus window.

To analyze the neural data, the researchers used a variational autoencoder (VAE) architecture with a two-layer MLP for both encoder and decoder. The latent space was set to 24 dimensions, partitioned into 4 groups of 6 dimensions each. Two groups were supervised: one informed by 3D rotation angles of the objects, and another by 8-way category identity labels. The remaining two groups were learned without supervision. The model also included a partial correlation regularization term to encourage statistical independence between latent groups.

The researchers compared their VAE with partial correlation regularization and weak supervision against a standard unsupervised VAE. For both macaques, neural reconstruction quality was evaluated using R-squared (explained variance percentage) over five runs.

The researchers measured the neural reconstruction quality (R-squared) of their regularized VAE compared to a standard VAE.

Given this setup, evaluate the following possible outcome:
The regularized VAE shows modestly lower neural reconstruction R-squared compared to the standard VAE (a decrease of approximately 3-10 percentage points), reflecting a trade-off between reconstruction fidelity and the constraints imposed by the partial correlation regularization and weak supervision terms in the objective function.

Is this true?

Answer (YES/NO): NO